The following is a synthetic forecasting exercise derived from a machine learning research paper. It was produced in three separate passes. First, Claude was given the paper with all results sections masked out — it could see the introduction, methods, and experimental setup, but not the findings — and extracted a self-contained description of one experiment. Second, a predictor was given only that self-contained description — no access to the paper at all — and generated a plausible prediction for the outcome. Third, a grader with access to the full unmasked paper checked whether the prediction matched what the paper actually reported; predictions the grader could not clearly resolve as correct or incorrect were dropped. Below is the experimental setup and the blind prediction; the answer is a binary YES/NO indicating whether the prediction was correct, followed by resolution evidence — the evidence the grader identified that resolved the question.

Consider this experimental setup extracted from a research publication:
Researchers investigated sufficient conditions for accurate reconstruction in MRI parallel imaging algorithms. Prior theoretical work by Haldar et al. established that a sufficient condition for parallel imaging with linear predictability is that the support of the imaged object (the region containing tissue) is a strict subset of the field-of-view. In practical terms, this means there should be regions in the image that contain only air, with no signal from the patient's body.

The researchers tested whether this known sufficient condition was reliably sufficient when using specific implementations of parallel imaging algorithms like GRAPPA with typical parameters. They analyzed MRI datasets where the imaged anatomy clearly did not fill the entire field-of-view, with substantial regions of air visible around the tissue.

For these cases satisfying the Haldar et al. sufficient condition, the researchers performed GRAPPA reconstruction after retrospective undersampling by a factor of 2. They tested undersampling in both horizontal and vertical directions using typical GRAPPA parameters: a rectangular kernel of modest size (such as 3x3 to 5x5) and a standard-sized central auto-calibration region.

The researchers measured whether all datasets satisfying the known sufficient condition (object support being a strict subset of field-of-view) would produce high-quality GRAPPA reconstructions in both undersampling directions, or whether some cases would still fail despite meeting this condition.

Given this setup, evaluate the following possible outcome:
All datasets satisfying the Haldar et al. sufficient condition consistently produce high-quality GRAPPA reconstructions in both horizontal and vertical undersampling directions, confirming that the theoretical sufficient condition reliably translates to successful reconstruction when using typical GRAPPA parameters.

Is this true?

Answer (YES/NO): NO